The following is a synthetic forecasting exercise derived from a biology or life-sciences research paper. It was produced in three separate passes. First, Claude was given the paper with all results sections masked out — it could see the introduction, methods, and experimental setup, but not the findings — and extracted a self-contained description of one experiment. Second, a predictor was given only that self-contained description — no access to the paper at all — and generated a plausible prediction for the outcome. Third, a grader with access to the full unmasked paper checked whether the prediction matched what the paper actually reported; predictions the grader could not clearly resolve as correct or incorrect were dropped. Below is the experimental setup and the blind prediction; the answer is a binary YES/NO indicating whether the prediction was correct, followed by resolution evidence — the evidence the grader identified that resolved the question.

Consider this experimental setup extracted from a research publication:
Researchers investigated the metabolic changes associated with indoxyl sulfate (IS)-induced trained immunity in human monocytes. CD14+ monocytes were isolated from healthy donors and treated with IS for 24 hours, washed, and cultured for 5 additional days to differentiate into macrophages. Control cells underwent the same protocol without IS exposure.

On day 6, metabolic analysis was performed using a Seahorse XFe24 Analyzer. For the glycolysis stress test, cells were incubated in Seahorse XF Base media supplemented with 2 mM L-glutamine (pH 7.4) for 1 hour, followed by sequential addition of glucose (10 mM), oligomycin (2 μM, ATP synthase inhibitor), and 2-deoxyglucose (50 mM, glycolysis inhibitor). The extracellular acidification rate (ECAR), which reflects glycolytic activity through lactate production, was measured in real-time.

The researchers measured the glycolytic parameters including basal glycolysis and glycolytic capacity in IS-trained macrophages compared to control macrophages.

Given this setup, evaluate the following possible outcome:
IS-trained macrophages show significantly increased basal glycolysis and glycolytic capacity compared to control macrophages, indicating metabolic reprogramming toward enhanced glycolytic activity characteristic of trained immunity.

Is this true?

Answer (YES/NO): YES